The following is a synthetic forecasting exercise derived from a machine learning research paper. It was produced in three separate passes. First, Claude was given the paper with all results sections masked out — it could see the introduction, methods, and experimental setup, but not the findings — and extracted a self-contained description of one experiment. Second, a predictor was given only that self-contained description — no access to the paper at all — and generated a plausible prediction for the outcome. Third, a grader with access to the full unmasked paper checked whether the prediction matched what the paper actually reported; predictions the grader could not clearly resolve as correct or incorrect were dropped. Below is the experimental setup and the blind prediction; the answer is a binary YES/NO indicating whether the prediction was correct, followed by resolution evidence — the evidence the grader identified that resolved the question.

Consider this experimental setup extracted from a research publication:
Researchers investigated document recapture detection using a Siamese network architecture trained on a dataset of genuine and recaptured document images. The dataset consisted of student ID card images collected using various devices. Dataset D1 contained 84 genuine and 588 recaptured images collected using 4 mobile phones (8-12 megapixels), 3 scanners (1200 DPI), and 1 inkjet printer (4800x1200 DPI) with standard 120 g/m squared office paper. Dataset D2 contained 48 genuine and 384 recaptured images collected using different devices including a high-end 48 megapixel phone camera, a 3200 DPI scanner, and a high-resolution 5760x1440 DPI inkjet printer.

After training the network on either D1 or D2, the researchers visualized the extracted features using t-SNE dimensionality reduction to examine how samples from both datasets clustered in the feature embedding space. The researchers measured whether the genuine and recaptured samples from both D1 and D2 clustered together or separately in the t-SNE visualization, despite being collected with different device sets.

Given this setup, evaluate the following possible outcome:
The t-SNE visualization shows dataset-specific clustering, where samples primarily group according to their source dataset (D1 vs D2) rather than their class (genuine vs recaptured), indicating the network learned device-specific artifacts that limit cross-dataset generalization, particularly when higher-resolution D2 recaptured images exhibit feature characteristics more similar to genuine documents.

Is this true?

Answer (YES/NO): NO